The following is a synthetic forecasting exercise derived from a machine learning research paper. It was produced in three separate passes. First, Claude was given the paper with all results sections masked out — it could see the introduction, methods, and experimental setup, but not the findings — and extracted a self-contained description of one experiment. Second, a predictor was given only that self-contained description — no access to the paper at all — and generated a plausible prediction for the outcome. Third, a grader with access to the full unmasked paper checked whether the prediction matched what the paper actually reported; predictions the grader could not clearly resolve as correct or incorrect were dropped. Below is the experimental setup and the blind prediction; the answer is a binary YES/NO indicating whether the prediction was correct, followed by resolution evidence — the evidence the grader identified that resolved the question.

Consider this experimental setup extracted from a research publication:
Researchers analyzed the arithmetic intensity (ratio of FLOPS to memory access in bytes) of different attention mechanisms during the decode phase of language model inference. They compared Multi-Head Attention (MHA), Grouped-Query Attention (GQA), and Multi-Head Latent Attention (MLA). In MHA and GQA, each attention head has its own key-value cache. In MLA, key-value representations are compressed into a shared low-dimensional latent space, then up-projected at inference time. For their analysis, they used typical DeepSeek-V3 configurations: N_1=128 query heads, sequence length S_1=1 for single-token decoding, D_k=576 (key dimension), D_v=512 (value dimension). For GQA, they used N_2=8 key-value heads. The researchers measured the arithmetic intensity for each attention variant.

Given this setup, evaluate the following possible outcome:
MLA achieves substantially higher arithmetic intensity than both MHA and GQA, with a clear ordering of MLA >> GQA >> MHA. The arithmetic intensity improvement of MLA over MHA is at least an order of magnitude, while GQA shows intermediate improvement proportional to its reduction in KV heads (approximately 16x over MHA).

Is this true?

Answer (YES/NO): NO